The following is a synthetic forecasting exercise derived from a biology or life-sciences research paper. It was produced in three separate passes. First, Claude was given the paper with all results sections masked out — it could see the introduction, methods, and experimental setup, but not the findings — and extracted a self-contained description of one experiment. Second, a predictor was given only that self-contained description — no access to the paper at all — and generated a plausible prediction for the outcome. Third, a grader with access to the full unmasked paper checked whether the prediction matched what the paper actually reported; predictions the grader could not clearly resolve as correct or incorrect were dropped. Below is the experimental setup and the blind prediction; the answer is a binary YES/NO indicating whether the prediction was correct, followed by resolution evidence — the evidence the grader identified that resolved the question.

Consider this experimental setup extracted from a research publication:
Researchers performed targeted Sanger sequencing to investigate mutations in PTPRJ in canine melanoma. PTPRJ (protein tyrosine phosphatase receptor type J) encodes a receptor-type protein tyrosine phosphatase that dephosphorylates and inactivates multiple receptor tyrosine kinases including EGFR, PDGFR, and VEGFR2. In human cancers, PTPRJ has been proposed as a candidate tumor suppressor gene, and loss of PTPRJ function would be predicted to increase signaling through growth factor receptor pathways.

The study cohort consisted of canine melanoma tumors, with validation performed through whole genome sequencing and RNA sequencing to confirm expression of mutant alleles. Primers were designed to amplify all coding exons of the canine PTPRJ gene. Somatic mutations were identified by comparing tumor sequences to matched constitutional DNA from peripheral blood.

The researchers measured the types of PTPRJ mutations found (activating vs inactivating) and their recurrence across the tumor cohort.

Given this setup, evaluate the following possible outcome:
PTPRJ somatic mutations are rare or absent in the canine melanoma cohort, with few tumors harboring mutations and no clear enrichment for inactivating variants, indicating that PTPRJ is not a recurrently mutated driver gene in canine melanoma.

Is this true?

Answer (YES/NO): NO